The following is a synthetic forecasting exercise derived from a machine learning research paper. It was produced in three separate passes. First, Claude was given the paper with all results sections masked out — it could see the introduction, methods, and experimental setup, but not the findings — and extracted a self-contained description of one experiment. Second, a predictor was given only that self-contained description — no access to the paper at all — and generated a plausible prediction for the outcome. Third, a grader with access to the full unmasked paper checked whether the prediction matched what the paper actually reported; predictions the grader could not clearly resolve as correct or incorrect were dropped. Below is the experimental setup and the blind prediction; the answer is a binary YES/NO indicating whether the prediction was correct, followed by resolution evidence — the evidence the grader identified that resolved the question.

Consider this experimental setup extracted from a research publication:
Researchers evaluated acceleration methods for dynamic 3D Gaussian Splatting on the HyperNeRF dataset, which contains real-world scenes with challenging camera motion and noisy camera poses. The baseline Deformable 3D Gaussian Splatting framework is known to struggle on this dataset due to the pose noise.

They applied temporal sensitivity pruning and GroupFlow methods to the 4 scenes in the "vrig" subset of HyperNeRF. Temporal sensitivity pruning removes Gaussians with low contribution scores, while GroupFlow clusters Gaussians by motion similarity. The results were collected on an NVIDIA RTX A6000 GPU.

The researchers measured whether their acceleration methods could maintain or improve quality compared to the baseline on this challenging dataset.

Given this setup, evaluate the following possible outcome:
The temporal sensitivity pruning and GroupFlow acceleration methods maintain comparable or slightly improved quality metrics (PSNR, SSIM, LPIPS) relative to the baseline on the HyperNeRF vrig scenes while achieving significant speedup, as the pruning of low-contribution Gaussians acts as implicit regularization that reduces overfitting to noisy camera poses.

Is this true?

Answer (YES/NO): NO